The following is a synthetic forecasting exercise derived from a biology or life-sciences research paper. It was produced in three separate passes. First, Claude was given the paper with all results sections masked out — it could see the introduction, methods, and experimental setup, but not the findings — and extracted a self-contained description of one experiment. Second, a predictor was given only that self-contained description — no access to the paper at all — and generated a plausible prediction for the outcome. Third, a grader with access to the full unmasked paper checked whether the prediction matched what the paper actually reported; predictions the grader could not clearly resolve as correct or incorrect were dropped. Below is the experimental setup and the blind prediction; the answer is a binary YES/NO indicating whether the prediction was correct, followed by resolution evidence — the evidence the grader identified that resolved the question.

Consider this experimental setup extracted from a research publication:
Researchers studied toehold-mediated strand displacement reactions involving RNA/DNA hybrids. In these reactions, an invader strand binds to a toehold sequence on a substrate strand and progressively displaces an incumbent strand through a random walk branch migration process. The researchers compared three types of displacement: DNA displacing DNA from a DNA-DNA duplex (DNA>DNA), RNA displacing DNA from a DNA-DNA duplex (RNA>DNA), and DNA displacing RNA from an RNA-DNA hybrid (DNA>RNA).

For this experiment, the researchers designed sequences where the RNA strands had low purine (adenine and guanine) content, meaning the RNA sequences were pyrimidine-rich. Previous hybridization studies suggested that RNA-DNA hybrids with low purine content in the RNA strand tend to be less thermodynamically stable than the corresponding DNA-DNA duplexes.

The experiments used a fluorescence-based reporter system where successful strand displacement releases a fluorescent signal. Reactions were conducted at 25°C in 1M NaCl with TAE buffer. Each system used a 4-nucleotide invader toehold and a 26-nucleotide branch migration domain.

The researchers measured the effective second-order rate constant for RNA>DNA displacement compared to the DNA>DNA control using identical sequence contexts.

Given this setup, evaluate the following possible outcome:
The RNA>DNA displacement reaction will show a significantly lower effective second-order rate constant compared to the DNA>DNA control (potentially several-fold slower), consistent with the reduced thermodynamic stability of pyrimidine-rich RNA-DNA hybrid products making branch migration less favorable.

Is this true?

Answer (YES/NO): YES